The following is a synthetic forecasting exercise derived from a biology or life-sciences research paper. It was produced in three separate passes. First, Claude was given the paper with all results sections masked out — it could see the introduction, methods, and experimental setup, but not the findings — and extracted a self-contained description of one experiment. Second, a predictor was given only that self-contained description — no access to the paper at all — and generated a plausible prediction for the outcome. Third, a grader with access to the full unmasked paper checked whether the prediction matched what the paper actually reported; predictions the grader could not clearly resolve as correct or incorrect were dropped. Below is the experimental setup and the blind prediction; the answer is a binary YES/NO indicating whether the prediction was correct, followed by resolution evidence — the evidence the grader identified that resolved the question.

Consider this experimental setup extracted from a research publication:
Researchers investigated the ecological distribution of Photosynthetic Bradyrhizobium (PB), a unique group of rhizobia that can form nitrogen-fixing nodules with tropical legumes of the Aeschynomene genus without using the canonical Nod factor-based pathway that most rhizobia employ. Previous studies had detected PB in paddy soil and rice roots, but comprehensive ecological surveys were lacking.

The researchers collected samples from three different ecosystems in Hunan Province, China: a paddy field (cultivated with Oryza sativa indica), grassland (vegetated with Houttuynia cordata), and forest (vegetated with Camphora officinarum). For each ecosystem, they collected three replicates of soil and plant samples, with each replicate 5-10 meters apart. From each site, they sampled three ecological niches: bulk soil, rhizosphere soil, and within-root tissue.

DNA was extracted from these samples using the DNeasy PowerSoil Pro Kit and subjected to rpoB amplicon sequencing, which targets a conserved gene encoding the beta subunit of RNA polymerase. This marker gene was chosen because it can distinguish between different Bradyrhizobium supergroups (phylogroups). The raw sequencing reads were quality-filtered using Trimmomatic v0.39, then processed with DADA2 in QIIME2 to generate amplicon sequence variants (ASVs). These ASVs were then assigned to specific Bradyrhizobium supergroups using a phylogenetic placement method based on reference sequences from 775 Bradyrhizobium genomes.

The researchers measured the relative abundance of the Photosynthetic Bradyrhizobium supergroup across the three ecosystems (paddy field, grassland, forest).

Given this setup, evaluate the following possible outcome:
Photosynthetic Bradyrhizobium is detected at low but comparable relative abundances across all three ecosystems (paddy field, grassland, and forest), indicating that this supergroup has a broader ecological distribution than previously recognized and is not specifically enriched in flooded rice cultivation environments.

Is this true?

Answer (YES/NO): NO